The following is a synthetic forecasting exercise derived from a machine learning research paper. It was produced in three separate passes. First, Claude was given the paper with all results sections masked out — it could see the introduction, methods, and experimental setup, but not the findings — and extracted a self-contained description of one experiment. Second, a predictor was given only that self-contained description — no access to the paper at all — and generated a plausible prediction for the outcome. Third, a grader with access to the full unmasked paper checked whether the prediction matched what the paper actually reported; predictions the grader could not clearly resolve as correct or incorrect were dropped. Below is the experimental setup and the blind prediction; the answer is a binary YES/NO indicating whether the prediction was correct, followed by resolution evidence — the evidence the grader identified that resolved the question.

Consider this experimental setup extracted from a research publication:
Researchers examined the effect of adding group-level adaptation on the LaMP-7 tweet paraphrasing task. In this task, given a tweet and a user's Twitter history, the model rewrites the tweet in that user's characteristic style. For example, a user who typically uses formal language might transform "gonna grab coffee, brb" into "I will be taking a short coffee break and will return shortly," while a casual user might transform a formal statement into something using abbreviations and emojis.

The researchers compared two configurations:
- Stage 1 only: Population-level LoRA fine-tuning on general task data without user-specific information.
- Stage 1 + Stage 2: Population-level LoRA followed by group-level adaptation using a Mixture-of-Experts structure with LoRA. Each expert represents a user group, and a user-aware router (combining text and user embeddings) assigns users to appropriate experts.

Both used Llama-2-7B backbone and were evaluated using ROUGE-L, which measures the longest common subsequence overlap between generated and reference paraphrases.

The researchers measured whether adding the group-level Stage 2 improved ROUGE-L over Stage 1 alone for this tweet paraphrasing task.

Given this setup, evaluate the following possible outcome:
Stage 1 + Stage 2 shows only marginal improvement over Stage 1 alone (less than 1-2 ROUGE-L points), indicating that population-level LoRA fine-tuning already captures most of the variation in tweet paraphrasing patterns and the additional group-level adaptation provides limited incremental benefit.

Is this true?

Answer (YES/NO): NO